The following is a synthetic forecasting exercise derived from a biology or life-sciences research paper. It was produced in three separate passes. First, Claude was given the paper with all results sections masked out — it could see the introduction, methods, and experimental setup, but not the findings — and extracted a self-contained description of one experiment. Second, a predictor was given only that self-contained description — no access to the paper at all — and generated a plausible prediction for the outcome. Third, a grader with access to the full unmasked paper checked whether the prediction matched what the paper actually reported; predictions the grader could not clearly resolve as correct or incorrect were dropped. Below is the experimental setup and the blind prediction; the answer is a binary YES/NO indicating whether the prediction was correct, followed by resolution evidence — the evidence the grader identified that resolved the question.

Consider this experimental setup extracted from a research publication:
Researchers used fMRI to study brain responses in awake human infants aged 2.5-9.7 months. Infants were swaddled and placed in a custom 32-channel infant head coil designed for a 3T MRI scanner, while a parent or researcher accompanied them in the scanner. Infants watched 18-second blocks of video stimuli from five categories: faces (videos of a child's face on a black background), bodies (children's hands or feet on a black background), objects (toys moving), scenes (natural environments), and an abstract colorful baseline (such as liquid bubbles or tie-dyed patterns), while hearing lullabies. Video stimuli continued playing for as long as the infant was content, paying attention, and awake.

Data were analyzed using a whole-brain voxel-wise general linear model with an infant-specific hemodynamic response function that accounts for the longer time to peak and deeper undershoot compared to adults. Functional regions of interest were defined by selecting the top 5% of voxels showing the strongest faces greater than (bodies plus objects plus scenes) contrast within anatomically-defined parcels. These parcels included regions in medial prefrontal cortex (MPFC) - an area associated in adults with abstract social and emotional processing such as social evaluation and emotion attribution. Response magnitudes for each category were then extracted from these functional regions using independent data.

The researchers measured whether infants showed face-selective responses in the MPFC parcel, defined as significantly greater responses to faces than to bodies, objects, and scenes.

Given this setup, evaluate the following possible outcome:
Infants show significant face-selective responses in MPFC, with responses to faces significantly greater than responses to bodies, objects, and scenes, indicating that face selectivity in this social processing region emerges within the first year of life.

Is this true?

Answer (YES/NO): YES